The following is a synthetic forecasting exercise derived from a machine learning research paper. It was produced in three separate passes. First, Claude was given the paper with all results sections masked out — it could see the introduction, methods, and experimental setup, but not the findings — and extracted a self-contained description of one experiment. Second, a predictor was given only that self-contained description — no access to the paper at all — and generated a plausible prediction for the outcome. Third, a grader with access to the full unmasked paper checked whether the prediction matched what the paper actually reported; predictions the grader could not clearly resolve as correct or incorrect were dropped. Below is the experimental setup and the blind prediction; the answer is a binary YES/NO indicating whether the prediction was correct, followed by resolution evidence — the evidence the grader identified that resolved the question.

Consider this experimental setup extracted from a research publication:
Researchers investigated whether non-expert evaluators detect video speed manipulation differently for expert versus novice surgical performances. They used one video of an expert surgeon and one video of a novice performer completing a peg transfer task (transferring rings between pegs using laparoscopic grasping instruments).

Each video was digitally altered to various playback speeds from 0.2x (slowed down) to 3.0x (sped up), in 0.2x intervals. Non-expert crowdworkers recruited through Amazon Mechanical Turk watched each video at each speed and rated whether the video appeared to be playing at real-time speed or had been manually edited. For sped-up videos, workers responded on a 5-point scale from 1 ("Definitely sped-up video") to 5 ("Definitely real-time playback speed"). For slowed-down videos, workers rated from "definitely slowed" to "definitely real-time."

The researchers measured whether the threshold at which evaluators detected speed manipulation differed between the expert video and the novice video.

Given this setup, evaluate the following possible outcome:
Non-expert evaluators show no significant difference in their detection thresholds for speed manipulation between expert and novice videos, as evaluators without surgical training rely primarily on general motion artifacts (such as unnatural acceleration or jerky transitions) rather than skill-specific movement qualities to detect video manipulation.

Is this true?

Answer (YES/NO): YES